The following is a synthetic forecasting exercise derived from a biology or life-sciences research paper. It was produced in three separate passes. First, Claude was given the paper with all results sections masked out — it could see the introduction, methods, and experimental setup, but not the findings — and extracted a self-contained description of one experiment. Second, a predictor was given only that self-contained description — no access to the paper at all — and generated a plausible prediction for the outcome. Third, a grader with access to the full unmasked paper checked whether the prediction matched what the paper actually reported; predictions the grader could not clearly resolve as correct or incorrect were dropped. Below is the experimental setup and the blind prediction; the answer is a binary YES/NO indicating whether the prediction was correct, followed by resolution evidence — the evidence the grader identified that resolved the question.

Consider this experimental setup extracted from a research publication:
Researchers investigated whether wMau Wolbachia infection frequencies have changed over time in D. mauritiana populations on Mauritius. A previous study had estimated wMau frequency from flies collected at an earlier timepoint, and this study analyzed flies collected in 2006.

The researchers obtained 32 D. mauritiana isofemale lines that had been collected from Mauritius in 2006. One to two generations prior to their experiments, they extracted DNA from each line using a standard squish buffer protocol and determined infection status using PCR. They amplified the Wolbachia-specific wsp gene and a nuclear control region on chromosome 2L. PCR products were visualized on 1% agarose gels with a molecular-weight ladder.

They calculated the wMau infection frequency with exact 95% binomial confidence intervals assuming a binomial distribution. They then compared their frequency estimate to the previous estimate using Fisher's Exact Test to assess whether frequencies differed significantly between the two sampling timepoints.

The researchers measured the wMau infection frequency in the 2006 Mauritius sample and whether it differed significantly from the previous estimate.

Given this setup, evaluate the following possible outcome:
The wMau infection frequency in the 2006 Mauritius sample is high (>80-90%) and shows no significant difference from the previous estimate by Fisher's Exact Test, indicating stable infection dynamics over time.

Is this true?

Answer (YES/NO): NO